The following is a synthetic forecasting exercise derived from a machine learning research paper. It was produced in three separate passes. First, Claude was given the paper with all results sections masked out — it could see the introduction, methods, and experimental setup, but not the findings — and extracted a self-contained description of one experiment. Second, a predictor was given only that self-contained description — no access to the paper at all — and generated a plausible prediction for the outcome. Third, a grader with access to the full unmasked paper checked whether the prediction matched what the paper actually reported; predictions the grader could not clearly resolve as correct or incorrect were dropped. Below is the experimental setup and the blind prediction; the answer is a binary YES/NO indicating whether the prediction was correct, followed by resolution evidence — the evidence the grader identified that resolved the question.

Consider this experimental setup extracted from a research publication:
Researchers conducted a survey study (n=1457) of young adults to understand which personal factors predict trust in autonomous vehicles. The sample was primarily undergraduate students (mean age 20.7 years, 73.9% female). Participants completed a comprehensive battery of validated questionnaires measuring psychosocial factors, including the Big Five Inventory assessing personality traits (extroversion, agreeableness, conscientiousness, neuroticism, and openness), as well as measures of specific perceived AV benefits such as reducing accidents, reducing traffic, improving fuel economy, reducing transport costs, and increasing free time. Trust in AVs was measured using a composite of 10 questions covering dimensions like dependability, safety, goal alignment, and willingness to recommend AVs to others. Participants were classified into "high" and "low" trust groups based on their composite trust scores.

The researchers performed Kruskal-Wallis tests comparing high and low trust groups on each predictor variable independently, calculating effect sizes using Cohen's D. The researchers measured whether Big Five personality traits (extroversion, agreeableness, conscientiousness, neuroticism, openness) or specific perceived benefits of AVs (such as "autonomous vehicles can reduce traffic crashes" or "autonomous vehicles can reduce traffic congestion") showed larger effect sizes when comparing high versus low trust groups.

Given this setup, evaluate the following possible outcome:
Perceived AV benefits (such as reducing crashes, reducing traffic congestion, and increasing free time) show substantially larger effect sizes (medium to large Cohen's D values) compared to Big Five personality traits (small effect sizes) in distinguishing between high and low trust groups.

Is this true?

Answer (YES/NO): YES